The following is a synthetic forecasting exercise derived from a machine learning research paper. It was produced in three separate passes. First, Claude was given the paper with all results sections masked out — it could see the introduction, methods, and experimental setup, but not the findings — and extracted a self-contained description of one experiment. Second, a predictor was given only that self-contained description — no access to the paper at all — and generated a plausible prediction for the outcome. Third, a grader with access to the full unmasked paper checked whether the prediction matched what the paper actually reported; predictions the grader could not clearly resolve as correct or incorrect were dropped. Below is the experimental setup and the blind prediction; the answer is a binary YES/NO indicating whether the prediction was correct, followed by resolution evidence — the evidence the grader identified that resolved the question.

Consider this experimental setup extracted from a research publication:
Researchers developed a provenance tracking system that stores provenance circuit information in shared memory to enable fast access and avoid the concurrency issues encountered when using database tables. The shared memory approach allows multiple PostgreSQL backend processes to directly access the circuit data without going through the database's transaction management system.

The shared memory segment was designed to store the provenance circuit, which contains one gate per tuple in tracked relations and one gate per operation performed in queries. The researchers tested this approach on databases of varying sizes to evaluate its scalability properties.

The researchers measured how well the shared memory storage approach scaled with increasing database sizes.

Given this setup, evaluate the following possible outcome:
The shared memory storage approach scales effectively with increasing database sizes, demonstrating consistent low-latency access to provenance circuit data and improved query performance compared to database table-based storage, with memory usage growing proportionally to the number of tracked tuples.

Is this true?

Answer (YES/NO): NO